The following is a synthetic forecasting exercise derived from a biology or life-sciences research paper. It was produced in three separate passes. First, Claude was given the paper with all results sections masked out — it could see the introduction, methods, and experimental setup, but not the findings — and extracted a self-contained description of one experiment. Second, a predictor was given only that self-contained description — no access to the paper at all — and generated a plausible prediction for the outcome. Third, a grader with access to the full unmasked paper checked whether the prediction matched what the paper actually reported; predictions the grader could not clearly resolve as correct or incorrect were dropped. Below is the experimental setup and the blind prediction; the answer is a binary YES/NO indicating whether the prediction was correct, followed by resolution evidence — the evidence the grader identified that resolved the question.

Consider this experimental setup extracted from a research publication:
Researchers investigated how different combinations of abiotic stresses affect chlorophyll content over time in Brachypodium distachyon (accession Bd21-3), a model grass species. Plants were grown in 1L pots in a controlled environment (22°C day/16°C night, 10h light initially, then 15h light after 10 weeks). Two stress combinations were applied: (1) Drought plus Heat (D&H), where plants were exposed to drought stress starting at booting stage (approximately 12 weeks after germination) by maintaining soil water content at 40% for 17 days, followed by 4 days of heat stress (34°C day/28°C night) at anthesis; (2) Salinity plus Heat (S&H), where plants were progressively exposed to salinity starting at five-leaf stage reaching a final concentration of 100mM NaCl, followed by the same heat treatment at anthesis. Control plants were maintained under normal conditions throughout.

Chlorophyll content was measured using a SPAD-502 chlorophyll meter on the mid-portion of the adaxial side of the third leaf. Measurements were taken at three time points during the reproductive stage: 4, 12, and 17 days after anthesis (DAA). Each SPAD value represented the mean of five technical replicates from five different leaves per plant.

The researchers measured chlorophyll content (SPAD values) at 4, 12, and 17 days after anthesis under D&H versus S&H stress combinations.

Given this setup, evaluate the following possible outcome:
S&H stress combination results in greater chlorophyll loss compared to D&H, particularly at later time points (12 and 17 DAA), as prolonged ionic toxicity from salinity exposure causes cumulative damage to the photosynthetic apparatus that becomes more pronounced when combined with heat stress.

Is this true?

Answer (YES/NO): NO